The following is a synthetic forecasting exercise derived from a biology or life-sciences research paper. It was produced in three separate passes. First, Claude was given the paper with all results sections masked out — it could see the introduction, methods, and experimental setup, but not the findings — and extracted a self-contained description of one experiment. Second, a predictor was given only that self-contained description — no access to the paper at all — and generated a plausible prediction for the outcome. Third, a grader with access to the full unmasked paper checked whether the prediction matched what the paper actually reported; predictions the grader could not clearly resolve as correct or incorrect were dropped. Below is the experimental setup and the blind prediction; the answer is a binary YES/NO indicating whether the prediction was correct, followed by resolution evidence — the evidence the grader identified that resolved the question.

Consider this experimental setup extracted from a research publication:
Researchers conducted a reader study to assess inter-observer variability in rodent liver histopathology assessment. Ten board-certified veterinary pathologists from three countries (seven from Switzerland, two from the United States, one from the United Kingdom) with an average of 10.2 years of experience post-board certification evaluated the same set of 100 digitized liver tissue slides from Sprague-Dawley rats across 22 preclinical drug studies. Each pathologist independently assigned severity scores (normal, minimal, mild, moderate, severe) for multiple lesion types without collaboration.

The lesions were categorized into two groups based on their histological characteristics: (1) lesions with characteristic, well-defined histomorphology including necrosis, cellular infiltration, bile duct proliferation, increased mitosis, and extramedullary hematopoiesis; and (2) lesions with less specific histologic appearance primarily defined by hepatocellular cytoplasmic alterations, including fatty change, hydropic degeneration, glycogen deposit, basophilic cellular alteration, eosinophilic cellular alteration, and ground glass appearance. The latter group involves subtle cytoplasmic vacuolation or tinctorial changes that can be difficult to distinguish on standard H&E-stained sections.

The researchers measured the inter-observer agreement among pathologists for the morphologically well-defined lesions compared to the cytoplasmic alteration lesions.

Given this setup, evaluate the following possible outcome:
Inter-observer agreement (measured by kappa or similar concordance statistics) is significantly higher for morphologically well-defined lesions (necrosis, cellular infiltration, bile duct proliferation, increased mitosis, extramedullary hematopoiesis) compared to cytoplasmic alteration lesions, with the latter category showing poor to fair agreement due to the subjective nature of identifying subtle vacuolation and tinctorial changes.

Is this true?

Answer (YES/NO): NO